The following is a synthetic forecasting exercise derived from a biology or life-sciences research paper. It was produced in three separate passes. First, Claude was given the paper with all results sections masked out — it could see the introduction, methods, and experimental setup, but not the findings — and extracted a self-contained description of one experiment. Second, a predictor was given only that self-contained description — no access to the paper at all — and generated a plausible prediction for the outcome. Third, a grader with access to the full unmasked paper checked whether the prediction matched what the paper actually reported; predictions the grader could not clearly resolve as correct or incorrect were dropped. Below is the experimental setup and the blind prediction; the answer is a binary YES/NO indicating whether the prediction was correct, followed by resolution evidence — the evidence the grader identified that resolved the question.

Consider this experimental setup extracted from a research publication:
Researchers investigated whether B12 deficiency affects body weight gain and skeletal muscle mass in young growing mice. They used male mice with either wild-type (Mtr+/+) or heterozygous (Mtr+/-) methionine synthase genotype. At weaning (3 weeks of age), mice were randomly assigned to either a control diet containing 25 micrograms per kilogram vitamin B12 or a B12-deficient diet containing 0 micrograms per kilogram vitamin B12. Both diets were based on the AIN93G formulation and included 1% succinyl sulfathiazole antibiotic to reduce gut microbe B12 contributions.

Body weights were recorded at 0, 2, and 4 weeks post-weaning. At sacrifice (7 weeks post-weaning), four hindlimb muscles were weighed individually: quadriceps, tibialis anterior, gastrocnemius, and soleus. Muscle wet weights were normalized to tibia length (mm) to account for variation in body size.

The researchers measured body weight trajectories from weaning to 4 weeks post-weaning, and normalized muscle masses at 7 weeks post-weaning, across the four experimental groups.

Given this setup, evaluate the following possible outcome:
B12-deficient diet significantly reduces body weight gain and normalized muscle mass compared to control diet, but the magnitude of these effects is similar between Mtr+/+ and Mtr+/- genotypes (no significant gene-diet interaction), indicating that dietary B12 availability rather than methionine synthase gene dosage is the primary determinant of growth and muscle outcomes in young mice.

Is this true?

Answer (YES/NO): NO